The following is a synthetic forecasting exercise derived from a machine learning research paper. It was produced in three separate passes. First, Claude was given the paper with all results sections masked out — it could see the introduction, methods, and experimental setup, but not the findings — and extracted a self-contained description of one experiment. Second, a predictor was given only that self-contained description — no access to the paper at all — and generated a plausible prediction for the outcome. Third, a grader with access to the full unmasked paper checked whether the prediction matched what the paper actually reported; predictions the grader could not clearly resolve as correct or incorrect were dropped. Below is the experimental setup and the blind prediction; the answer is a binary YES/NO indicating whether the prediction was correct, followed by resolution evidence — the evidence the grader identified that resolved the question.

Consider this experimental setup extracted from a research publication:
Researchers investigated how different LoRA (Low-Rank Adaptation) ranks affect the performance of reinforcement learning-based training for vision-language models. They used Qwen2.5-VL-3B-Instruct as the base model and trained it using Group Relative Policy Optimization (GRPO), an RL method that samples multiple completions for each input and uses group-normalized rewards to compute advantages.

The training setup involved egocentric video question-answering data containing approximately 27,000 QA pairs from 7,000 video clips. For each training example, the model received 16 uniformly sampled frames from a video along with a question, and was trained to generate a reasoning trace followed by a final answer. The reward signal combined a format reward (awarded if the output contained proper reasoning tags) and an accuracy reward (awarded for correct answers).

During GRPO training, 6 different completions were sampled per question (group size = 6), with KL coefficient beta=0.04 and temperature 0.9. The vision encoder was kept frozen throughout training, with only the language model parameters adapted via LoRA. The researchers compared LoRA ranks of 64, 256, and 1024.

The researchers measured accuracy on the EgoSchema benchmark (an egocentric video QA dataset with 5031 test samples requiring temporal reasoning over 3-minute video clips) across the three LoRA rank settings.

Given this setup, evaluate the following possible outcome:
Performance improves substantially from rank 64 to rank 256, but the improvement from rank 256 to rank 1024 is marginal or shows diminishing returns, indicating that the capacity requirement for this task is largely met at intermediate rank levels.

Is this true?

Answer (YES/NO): NO